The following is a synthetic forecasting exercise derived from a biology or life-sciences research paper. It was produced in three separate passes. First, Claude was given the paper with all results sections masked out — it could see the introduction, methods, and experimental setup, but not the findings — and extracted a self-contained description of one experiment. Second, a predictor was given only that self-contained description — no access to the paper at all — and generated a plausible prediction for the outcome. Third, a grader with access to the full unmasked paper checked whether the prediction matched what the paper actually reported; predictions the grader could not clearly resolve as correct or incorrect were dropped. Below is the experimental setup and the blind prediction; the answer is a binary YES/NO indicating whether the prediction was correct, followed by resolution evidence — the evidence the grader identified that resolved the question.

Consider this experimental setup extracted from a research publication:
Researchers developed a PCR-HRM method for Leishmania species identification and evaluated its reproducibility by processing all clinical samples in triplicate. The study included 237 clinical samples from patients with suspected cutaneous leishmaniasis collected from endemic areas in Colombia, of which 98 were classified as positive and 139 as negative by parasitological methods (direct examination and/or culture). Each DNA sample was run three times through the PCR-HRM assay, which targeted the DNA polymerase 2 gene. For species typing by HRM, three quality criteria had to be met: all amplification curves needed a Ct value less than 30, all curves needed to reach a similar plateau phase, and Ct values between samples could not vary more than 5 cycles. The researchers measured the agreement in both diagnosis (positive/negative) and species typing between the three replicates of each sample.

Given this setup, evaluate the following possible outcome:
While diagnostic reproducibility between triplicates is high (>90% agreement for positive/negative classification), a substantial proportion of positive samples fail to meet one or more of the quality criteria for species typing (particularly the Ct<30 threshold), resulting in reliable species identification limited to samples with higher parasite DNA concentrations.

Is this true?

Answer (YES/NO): NO